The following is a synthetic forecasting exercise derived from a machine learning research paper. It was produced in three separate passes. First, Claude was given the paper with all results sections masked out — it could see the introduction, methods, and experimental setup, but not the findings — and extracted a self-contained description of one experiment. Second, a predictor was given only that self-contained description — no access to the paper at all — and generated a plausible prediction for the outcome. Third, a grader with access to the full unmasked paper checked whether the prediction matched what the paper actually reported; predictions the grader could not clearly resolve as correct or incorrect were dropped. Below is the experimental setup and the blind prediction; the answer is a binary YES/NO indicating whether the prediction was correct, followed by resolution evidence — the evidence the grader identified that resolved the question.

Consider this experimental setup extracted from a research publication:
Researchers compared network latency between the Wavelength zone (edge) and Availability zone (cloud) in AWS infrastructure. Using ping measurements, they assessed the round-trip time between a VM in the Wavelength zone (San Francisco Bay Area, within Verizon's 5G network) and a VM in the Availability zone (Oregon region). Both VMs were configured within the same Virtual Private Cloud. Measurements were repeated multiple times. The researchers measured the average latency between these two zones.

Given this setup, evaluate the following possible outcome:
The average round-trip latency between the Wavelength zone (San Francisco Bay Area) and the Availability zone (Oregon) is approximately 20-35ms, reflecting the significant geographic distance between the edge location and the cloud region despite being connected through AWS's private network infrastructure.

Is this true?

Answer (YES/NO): YES